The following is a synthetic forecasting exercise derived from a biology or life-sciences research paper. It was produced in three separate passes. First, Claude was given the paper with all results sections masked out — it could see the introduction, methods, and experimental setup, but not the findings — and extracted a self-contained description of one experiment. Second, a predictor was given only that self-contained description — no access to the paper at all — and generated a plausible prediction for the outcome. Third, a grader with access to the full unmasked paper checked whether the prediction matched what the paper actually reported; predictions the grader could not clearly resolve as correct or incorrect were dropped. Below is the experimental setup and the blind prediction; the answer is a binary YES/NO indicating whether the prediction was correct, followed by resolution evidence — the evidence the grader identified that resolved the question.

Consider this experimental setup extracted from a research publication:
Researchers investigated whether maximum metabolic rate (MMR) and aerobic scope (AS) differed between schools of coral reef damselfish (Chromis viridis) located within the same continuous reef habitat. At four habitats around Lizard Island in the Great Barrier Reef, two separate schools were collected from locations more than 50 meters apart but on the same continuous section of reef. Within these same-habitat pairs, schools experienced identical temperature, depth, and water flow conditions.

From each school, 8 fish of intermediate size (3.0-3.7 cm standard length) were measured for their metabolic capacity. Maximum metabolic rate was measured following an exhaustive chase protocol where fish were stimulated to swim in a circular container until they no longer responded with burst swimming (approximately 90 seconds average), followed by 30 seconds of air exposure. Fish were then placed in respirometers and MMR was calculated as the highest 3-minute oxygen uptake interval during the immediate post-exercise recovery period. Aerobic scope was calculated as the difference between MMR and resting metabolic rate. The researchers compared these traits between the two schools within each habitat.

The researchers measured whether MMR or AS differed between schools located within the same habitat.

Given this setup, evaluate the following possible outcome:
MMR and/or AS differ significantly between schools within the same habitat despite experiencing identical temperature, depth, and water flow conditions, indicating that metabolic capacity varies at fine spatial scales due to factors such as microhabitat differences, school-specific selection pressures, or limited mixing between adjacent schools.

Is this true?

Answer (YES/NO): NO